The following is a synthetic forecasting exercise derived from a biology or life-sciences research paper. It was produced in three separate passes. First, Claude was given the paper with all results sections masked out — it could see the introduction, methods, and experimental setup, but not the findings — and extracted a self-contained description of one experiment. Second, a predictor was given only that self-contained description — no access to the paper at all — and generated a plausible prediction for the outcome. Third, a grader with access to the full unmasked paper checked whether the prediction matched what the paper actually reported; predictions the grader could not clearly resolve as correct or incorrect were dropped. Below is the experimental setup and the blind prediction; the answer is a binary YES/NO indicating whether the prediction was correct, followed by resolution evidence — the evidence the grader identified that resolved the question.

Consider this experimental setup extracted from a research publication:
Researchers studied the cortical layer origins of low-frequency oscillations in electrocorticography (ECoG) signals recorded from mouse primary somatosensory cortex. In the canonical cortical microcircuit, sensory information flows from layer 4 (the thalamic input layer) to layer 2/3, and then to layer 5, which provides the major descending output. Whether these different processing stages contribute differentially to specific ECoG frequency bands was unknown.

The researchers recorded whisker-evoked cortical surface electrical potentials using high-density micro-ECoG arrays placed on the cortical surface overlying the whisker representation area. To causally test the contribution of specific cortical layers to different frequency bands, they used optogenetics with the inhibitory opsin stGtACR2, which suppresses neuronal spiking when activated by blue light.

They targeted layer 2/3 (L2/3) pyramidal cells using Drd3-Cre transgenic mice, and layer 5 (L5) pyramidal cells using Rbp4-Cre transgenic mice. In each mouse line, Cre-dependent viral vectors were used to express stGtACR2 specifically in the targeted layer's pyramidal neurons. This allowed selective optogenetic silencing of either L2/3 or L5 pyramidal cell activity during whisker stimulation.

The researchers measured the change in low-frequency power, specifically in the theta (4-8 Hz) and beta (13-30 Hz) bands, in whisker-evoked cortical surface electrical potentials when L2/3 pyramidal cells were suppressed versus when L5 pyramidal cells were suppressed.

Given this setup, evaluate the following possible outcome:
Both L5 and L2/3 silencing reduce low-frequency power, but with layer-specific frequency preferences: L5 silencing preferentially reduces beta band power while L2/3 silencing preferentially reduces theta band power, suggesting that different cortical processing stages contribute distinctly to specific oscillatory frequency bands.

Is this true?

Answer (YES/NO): NO